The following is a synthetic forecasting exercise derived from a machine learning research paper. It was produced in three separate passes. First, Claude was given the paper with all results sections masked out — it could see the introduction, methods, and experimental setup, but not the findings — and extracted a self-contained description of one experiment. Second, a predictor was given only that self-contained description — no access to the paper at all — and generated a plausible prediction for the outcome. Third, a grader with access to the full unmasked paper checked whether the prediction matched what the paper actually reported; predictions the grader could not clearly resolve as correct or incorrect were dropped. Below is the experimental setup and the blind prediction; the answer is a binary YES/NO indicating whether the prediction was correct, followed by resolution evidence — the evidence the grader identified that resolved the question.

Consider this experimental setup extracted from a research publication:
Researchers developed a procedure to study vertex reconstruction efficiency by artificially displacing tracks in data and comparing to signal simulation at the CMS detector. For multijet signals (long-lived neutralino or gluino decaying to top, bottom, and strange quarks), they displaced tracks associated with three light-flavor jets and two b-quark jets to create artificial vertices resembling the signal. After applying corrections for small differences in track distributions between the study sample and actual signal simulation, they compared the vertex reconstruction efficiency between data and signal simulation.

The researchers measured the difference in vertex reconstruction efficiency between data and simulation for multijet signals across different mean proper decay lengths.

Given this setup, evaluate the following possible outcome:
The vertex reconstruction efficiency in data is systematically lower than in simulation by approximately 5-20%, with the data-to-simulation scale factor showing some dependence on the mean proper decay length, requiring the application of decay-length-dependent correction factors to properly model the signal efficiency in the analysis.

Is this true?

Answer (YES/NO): NO